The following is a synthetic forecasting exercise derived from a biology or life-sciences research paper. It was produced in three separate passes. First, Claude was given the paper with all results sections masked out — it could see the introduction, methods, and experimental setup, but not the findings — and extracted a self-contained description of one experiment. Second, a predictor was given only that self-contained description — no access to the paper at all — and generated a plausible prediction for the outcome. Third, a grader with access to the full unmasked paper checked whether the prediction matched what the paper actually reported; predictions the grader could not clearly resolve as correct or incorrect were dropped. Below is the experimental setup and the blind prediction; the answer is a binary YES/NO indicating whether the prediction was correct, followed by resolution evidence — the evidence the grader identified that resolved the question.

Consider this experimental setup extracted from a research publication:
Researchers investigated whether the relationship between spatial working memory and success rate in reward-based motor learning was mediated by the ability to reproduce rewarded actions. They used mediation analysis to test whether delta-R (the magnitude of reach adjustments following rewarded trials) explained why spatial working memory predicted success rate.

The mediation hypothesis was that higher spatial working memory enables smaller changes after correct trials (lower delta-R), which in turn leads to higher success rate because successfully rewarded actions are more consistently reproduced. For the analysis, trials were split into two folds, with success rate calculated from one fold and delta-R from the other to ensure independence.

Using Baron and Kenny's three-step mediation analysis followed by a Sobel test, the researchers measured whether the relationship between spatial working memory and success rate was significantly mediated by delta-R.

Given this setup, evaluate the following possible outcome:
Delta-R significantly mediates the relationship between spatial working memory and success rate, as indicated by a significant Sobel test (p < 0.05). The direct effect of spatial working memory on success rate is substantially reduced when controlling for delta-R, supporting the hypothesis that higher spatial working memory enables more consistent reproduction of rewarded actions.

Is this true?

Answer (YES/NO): YES